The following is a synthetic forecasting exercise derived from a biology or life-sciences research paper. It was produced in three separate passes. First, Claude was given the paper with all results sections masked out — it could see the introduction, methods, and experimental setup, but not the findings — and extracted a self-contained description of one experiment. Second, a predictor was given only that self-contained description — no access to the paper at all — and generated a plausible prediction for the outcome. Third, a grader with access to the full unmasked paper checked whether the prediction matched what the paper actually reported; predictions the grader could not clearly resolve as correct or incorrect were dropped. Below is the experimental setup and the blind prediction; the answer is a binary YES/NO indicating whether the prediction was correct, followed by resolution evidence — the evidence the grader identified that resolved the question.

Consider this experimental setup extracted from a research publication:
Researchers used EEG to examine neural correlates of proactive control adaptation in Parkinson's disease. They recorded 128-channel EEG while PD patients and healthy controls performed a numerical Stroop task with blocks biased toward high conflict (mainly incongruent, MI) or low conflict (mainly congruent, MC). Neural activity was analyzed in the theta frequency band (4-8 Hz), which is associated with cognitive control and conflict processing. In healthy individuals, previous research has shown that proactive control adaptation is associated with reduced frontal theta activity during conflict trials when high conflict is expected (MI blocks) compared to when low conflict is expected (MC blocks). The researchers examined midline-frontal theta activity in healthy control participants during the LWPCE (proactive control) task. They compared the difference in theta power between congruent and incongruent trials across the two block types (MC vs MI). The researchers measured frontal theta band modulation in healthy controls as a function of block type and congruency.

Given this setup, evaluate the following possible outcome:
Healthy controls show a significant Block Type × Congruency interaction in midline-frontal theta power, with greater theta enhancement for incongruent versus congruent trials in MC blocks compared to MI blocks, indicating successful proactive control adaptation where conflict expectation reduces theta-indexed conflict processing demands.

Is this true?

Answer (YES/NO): YES